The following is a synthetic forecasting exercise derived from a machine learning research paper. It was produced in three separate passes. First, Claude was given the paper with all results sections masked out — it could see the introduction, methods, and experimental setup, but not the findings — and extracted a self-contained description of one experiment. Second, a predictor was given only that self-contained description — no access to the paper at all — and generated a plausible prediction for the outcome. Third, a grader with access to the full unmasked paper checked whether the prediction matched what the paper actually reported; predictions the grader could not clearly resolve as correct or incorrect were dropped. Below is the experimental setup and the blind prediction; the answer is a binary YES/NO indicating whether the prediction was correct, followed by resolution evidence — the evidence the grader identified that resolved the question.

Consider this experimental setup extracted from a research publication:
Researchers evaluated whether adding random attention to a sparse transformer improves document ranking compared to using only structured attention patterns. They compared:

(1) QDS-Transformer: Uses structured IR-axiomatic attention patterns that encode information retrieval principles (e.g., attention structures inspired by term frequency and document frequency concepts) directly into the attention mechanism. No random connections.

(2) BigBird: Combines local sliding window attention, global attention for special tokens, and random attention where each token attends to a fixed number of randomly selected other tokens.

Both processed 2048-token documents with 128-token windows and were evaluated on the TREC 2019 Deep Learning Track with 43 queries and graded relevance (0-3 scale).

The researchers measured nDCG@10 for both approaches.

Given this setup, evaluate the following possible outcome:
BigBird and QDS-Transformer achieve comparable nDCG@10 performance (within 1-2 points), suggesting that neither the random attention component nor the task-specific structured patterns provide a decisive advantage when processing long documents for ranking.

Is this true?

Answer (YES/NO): YES